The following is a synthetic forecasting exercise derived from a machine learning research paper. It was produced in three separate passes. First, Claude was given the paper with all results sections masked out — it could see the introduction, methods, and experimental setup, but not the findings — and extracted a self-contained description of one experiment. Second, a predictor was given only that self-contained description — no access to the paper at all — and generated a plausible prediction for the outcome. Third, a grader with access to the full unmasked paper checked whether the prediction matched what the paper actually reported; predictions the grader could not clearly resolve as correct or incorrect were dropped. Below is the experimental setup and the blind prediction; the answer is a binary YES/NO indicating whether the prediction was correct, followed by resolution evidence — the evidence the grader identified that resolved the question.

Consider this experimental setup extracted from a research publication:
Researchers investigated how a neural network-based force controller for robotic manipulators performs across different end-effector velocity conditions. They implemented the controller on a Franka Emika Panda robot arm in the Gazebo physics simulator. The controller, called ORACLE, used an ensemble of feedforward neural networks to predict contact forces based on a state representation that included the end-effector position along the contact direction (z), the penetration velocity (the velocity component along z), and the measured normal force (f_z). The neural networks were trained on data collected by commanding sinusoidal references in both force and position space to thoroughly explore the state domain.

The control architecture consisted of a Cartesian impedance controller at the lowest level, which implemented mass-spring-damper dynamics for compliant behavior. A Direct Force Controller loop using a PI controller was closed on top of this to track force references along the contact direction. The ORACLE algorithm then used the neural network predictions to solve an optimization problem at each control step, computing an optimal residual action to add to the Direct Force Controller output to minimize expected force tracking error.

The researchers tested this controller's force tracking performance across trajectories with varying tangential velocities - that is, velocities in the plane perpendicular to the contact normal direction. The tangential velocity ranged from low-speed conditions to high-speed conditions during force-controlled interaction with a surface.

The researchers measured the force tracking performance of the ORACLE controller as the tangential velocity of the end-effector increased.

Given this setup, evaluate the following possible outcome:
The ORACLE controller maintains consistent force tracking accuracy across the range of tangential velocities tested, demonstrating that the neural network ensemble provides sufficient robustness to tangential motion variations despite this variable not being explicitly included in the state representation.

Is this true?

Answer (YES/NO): NO